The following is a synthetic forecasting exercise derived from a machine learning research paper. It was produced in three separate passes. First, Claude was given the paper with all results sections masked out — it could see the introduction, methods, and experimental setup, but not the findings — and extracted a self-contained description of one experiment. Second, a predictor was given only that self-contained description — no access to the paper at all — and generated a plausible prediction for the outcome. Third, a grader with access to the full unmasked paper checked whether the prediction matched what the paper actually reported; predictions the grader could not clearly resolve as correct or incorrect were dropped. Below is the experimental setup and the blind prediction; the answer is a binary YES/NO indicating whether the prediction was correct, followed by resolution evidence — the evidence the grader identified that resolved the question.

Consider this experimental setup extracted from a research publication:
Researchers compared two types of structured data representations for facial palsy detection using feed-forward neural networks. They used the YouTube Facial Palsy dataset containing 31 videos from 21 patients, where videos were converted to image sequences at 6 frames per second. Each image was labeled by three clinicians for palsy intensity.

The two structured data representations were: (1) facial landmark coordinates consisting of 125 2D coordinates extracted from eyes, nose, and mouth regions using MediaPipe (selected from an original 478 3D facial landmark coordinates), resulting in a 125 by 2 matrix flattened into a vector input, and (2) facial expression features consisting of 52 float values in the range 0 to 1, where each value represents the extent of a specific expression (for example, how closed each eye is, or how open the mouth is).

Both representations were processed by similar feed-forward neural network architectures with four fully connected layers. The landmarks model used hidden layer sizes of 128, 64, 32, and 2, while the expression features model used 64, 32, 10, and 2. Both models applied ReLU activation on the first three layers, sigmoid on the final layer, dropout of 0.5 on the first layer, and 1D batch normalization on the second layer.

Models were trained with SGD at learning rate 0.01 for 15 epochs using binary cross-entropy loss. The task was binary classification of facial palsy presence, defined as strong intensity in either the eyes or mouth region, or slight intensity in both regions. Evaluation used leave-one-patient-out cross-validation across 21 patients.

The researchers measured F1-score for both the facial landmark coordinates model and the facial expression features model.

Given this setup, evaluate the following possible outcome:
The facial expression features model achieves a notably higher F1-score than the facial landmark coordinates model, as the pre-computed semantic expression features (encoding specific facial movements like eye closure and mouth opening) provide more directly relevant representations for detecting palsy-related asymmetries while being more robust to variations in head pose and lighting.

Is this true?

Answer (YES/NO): NO